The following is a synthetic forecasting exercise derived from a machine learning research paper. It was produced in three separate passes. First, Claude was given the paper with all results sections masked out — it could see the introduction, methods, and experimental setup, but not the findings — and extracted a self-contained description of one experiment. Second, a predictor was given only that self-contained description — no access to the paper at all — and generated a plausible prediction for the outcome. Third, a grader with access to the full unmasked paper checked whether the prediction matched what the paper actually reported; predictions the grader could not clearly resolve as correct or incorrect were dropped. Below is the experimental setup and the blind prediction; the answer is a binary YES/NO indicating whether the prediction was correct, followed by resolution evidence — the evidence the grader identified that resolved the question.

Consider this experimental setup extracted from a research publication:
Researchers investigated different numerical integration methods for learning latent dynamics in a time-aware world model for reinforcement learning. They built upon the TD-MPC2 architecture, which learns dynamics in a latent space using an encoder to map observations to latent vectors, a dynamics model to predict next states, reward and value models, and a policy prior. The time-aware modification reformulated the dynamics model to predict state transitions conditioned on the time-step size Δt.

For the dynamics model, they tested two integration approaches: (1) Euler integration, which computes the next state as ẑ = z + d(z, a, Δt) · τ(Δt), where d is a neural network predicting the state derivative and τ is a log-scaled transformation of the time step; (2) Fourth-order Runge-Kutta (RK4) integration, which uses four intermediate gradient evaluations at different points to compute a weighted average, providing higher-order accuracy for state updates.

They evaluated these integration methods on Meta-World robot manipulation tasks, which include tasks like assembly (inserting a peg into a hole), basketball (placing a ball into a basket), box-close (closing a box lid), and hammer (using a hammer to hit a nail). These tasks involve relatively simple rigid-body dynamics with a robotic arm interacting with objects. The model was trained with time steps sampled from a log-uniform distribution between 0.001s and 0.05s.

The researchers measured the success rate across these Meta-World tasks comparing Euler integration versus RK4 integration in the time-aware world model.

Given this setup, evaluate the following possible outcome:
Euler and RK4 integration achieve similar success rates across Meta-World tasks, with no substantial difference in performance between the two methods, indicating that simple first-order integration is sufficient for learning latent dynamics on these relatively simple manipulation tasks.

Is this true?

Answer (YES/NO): NO